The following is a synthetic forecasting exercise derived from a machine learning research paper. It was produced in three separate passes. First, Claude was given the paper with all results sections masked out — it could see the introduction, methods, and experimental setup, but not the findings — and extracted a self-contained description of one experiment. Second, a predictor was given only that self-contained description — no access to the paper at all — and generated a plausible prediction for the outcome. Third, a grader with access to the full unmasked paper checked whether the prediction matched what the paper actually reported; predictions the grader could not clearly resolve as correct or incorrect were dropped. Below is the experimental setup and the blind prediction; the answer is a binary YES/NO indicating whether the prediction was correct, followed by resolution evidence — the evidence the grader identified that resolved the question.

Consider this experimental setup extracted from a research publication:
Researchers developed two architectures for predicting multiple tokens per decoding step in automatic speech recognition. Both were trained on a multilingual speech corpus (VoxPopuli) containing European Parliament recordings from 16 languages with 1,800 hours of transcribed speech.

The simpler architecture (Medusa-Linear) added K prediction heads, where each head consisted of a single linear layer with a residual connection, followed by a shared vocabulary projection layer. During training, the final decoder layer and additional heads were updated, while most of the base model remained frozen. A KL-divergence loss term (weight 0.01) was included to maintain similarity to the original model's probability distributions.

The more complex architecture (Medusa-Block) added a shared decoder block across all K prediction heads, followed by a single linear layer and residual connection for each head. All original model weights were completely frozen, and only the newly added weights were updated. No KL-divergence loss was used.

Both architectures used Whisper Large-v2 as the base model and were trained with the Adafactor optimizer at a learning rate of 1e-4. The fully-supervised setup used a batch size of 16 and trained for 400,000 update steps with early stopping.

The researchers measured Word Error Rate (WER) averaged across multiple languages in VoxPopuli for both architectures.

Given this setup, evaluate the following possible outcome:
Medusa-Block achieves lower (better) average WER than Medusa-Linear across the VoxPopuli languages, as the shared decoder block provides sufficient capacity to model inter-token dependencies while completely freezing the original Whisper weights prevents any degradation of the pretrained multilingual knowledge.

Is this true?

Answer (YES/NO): YES